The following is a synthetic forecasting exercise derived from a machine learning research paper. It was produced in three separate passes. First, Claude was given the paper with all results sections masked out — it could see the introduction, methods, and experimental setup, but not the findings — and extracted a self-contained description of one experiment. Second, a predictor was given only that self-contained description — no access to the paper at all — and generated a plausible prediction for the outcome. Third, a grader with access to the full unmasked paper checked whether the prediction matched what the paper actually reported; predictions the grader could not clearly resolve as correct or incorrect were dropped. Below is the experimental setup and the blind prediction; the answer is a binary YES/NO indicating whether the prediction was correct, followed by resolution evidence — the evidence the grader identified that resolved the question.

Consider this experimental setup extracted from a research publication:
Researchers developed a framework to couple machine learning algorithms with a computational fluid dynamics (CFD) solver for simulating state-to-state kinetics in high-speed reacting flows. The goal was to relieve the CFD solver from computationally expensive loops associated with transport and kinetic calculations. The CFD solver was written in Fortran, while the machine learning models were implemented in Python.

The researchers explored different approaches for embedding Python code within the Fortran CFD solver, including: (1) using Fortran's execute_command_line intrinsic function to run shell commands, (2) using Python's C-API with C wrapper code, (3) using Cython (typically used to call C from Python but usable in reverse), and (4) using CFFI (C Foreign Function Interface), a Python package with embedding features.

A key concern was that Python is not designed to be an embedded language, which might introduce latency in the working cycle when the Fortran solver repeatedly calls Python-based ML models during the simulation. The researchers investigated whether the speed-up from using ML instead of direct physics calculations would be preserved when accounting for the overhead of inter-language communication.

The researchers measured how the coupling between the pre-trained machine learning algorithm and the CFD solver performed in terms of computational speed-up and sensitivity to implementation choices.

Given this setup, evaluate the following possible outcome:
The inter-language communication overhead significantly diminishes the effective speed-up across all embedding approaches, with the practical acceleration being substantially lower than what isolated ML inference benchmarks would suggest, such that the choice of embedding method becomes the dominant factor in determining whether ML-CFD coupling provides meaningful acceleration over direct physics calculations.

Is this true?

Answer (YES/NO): NO